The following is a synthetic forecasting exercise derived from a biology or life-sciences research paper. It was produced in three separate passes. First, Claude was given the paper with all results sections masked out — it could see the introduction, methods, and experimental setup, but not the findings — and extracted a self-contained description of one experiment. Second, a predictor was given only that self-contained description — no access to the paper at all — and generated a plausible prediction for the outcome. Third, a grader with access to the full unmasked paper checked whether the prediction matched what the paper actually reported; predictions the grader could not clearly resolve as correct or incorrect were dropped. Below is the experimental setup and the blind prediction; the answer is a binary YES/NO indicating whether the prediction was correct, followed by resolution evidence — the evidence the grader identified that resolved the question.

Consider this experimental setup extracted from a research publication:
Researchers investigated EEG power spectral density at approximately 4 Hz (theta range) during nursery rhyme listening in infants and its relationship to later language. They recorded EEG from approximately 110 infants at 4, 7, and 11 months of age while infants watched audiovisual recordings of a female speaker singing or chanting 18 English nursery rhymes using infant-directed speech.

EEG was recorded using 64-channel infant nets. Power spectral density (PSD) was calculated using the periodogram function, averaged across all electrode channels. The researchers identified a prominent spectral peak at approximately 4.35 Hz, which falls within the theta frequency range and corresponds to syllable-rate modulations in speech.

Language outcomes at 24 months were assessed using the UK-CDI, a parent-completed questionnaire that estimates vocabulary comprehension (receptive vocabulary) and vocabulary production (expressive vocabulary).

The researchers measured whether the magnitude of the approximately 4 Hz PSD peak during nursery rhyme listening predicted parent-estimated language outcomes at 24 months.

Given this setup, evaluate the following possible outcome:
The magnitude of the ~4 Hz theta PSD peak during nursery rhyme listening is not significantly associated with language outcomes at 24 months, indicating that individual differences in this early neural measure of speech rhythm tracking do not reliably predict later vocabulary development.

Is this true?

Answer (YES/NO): NO